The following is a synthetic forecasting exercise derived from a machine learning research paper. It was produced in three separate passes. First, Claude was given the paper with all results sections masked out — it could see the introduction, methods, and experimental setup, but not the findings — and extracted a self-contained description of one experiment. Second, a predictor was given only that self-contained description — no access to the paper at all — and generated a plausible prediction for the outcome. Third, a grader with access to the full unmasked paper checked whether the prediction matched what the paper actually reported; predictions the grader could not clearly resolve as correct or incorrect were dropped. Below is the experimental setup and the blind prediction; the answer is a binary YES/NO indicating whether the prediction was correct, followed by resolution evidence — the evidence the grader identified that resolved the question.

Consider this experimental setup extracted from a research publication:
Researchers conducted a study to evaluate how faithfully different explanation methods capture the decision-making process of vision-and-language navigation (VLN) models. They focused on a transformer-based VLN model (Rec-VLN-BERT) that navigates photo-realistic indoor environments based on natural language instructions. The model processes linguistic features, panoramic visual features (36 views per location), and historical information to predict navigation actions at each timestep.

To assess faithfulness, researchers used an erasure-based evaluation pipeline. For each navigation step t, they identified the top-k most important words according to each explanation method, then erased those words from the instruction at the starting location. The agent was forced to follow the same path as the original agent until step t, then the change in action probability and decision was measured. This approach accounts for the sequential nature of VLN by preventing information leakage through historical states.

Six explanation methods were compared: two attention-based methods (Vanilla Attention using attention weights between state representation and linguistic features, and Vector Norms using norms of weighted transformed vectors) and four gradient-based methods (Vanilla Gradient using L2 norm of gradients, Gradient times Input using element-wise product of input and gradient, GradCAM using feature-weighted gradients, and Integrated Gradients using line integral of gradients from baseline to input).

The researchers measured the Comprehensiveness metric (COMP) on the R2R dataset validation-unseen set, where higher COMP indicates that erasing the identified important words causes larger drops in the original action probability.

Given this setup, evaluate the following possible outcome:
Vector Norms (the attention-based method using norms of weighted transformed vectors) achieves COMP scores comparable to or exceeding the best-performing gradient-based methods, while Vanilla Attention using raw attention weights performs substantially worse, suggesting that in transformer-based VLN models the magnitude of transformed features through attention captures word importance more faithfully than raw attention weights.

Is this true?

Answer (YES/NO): NO